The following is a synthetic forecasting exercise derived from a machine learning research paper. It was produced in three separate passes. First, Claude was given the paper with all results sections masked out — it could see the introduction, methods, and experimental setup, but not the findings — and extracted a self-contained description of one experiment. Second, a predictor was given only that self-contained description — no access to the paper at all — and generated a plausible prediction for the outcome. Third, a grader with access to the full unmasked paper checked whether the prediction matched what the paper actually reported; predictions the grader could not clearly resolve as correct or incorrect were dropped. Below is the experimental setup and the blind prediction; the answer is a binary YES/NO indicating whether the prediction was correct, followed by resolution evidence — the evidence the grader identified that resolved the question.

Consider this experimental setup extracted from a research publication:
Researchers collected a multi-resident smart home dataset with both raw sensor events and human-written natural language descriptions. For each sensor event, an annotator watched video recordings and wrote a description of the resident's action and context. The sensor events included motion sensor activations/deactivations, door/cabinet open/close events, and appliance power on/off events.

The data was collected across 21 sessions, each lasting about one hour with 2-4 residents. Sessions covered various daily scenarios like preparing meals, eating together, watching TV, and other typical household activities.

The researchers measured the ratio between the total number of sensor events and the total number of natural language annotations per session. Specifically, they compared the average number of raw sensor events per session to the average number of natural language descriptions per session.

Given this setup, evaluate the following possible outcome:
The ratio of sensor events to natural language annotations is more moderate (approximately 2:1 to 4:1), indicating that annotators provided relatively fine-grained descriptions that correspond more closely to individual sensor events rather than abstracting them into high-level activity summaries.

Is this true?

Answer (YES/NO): YES